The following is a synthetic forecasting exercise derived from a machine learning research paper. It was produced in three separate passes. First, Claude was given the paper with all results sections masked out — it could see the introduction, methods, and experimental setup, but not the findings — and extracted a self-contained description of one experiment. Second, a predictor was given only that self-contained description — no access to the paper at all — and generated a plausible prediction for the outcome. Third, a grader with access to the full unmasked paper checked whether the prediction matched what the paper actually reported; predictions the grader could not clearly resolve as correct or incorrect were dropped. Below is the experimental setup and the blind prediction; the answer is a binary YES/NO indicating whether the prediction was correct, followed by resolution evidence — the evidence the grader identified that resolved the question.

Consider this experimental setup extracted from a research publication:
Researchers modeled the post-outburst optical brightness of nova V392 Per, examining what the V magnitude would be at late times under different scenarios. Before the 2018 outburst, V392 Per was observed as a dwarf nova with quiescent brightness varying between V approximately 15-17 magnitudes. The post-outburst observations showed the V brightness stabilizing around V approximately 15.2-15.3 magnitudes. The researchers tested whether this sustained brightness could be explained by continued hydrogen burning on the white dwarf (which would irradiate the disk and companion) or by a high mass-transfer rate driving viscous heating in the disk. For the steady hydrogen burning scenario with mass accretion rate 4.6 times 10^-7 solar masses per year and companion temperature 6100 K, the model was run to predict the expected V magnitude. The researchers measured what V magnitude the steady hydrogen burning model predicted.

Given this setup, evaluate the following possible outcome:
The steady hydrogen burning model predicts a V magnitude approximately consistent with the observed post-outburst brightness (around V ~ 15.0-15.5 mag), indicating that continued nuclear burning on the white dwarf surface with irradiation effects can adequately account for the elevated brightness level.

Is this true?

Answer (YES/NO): NO